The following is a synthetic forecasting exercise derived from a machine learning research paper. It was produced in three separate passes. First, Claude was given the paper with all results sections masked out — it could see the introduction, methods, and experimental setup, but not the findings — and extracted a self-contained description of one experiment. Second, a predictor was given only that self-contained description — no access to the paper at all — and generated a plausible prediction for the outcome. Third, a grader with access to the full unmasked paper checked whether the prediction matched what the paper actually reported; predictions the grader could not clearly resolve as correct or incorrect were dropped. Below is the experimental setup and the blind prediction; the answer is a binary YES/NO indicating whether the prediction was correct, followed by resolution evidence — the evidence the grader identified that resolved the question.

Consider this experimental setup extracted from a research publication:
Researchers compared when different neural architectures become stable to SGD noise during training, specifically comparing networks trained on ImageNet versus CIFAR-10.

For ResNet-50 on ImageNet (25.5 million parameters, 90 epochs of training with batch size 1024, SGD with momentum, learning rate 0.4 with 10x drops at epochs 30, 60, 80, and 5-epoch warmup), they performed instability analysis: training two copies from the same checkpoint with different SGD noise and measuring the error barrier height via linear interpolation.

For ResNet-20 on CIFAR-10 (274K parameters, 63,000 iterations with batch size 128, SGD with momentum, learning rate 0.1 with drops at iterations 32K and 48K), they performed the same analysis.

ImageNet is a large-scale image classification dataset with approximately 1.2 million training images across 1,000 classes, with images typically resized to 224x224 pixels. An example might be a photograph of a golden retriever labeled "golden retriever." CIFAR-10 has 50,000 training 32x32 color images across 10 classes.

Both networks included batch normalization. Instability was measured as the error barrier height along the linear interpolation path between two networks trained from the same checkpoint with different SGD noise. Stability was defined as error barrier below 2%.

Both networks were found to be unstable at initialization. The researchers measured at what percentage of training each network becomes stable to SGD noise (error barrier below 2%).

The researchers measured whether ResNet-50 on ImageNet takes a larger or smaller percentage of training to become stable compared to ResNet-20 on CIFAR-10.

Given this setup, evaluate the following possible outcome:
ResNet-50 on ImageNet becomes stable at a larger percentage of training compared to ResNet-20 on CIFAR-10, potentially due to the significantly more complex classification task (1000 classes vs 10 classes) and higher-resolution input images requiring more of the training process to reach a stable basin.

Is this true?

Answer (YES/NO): YES